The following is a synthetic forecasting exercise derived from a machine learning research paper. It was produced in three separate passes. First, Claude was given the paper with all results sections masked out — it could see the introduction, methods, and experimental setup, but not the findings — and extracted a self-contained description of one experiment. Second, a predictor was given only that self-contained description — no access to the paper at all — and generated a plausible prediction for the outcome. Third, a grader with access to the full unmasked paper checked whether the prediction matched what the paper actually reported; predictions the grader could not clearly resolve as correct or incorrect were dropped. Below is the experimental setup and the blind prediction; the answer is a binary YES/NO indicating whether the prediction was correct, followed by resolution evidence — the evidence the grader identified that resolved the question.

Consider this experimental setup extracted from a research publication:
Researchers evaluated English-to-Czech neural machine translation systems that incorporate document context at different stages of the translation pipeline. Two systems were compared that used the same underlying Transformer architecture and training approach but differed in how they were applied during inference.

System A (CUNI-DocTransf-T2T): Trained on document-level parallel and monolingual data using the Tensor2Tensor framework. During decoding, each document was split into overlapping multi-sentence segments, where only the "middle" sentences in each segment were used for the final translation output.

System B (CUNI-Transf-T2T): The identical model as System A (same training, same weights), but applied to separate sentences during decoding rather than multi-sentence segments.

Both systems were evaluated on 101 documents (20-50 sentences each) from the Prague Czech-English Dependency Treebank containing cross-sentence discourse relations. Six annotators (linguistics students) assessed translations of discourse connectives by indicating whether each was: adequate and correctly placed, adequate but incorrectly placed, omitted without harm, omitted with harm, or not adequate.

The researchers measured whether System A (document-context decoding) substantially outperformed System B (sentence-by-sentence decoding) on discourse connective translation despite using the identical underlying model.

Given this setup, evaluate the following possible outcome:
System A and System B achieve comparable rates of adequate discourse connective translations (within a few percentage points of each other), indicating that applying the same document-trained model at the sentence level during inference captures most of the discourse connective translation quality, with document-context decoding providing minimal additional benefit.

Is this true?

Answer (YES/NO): YES